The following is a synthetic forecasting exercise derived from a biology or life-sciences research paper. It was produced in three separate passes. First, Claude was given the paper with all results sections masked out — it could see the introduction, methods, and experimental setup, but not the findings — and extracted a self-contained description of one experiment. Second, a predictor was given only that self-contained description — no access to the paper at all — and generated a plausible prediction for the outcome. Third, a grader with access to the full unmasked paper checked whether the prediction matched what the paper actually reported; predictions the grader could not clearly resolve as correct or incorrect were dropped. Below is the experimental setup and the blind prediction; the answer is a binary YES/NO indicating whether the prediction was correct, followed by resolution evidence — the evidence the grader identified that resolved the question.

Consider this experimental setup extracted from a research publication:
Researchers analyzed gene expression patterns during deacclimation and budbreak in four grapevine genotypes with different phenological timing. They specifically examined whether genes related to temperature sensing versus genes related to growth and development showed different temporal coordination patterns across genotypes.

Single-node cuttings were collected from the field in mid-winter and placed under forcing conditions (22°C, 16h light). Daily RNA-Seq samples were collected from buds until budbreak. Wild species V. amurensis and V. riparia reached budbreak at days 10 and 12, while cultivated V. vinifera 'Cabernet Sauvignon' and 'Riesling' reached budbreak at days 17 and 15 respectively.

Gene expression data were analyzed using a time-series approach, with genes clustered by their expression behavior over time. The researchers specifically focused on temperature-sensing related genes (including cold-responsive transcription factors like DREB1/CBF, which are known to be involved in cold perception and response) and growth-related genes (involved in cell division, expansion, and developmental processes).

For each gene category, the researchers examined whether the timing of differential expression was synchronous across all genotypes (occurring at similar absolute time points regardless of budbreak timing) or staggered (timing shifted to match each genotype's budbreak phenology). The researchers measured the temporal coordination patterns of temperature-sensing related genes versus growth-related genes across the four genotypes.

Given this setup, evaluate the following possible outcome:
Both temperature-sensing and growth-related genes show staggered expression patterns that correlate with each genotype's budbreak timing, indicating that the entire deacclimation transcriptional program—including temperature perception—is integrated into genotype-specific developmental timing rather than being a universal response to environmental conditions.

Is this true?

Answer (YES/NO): NO